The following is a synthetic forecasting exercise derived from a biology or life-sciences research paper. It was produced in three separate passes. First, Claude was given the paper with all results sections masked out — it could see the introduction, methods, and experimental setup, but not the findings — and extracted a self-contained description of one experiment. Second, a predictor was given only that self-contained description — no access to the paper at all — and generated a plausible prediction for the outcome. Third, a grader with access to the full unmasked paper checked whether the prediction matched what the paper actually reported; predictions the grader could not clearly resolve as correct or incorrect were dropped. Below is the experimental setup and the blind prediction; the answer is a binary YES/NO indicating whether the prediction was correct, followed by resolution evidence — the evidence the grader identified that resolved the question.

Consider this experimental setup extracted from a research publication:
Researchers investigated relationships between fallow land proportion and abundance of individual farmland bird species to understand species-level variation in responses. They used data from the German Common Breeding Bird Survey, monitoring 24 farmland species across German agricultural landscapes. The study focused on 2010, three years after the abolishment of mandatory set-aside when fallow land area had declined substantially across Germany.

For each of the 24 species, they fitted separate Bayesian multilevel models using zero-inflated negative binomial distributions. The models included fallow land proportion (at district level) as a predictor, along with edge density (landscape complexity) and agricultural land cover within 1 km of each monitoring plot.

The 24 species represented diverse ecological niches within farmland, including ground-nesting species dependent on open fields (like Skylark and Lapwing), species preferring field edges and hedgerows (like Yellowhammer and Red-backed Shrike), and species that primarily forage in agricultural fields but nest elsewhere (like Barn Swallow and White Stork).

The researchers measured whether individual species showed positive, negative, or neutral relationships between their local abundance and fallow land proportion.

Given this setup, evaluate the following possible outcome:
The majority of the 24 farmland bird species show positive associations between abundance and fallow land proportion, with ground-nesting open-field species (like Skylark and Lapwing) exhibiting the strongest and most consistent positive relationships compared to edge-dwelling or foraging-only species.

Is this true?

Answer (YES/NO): NO